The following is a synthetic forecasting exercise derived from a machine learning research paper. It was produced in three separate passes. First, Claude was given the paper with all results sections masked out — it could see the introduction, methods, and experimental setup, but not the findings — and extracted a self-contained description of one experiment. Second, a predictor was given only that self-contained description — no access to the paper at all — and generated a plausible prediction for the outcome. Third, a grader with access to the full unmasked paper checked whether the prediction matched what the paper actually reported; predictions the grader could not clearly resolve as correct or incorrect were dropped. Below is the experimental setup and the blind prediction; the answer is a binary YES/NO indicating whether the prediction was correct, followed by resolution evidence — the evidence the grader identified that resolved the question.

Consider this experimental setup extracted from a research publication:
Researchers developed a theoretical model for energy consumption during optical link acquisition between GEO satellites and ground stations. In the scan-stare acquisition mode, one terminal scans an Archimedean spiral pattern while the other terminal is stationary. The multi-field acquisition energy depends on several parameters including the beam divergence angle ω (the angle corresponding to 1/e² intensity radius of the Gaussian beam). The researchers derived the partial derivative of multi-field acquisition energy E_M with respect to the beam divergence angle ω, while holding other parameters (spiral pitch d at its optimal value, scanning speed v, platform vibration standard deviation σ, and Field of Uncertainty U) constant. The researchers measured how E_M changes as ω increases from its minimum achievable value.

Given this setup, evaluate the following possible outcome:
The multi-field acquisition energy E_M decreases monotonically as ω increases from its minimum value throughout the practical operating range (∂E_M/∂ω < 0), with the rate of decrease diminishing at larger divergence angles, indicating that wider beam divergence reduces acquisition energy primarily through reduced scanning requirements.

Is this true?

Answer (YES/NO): NO